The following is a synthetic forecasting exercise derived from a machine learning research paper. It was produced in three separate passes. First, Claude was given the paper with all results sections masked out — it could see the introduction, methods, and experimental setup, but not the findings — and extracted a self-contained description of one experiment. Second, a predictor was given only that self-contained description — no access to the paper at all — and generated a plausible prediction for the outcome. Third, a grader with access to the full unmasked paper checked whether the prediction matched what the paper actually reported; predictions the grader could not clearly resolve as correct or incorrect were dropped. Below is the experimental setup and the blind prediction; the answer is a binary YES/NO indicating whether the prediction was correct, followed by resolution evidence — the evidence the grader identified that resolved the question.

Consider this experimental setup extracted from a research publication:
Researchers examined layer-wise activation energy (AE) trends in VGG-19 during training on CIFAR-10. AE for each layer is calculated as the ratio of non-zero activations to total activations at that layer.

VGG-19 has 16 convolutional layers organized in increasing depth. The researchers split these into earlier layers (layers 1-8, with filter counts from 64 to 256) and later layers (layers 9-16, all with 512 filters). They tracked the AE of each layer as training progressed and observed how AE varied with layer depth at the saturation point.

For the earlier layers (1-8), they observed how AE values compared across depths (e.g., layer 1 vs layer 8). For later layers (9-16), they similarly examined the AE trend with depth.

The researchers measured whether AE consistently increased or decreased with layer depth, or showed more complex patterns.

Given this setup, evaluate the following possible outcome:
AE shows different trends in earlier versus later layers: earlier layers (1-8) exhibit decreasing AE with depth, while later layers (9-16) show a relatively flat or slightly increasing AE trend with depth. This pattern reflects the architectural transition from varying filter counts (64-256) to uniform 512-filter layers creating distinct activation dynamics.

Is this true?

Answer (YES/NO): YES